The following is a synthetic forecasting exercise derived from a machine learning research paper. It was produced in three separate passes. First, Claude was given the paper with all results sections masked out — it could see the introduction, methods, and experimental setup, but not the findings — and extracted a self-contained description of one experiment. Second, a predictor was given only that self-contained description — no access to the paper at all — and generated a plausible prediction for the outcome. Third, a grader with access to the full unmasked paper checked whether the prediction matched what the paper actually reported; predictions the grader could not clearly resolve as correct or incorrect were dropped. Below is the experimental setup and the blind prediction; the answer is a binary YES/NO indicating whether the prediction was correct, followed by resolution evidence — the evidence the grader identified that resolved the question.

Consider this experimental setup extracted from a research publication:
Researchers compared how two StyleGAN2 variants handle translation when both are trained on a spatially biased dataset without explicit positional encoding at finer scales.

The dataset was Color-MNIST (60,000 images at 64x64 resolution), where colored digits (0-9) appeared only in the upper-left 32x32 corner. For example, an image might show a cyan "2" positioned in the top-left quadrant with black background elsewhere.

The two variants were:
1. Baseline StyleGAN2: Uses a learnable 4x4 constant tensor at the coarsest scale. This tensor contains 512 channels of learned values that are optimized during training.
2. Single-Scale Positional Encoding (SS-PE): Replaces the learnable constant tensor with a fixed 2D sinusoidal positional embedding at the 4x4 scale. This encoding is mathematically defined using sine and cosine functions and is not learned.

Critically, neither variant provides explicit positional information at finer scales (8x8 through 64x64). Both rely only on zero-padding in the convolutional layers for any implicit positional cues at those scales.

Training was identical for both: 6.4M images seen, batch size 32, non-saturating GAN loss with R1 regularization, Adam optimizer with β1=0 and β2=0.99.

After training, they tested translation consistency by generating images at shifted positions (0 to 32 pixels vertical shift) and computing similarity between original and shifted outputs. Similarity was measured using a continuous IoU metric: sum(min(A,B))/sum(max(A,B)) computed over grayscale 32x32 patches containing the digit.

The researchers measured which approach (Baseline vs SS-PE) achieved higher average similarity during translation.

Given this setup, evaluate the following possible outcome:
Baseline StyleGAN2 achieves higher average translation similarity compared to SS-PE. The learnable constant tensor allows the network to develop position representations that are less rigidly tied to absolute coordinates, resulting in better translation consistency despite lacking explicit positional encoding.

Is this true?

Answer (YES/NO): YES